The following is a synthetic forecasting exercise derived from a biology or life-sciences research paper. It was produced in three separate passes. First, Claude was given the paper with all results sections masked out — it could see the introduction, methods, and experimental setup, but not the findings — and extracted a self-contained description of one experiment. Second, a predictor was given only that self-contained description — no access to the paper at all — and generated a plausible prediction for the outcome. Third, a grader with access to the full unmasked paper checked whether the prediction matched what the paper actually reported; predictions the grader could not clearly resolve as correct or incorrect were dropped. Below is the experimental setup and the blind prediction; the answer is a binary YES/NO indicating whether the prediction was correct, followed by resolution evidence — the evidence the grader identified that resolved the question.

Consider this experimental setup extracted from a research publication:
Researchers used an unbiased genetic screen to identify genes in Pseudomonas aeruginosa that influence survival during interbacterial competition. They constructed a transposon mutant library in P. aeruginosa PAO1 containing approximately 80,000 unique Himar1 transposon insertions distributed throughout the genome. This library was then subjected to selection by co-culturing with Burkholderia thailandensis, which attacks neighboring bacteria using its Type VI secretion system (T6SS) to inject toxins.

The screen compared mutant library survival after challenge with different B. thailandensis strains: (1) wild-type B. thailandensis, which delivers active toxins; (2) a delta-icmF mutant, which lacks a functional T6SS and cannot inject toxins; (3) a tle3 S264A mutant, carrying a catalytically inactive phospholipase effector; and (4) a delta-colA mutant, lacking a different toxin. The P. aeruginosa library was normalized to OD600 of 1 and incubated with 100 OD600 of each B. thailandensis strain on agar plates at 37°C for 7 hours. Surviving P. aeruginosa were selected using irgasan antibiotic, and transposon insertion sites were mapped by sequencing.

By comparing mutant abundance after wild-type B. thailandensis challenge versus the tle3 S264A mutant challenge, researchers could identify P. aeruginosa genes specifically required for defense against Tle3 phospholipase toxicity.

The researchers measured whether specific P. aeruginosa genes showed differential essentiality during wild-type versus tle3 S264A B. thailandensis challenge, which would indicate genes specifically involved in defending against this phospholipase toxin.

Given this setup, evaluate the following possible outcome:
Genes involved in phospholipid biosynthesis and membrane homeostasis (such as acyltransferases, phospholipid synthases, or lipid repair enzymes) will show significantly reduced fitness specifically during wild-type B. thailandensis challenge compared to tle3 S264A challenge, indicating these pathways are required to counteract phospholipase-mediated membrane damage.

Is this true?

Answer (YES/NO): NO